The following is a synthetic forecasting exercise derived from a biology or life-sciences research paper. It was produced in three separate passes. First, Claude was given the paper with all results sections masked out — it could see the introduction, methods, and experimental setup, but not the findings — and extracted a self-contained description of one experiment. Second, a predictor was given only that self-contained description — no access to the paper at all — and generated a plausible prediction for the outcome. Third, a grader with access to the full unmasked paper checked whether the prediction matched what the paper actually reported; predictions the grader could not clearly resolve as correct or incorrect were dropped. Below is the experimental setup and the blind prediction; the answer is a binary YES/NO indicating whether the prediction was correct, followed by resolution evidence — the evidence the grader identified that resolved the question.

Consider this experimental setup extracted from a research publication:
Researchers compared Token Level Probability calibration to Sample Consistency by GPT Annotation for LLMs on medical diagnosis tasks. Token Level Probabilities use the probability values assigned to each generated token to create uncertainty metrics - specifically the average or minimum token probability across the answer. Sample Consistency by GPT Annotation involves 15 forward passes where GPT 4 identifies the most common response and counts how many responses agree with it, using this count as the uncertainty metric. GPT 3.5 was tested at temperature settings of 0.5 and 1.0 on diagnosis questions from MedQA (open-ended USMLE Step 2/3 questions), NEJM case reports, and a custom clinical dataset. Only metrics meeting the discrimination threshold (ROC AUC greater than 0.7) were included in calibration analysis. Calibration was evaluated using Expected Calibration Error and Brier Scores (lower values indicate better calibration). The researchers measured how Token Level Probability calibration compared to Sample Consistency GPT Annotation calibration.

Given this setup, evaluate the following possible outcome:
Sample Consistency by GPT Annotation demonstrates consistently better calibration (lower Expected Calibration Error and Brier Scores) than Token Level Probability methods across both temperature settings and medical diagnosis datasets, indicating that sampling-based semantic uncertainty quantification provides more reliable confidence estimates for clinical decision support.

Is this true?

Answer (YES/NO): NO